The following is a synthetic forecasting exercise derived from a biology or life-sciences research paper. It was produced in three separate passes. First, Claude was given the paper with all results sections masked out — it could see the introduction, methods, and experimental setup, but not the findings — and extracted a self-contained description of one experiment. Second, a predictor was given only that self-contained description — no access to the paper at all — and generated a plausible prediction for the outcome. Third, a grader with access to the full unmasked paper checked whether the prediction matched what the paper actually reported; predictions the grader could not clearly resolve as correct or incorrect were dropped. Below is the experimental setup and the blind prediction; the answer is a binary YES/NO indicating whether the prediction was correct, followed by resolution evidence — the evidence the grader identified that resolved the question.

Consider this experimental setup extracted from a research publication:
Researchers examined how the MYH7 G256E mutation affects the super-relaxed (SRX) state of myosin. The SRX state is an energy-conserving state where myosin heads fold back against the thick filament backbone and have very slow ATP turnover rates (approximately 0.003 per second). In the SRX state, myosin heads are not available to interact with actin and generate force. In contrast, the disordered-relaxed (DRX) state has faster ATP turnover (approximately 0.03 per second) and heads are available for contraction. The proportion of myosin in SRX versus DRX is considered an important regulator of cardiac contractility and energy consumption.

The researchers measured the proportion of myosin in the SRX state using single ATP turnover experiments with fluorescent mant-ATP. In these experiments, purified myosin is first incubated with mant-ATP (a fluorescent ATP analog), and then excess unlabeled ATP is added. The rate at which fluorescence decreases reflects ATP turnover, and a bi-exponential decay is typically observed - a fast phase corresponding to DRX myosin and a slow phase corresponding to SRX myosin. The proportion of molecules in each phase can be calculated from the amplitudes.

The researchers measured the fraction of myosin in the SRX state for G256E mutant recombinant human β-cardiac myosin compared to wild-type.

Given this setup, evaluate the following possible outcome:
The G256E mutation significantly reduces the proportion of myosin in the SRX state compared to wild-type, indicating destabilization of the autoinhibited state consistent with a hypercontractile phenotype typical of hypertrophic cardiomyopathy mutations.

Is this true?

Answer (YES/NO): YES